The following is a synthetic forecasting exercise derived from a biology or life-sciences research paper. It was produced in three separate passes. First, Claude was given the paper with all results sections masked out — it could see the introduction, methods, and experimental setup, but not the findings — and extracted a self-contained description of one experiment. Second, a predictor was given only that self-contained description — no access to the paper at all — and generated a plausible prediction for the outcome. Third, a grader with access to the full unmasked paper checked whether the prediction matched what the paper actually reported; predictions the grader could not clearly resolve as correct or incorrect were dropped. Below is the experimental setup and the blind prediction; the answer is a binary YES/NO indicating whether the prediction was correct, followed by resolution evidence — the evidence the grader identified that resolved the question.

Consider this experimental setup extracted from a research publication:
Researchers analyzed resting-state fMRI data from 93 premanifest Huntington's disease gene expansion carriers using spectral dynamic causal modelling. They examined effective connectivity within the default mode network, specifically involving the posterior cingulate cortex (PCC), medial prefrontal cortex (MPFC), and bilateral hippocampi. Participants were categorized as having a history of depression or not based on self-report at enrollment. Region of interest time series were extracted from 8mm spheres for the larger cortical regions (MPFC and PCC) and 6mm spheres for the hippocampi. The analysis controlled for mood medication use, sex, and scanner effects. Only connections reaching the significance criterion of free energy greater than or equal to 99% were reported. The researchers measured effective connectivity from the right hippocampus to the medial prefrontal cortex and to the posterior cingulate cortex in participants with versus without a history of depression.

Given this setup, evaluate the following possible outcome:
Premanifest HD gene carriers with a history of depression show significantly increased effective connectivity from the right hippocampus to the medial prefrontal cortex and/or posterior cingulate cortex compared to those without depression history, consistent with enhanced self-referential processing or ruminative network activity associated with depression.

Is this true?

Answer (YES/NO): YES